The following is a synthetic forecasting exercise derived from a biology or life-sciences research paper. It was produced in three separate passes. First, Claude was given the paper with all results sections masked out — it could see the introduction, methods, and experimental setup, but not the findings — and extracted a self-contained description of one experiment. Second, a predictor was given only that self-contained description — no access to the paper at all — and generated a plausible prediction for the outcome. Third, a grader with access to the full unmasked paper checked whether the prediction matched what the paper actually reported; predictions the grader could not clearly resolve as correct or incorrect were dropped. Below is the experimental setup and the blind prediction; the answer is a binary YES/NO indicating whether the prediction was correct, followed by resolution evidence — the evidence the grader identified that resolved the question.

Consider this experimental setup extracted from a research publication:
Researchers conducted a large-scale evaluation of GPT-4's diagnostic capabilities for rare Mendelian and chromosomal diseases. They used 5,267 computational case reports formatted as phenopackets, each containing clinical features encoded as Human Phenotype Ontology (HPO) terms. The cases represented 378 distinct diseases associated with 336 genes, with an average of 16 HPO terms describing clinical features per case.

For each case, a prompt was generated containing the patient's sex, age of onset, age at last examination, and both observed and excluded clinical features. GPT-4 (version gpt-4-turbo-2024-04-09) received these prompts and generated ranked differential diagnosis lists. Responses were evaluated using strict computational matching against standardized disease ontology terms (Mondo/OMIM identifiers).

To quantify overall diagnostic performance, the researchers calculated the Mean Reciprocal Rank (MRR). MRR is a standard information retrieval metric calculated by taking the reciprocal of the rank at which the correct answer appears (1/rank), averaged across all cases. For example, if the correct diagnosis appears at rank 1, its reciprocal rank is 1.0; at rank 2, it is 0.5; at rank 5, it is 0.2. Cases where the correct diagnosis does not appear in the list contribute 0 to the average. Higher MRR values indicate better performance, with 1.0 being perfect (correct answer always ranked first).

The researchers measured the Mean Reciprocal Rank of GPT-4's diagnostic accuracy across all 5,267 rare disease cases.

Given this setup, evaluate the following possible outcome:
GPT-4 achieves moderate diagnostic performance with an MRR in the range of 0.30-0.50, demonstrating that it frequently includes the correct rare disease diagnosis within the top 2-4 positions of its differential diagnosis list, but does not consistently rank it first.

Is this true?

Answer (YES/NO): NO